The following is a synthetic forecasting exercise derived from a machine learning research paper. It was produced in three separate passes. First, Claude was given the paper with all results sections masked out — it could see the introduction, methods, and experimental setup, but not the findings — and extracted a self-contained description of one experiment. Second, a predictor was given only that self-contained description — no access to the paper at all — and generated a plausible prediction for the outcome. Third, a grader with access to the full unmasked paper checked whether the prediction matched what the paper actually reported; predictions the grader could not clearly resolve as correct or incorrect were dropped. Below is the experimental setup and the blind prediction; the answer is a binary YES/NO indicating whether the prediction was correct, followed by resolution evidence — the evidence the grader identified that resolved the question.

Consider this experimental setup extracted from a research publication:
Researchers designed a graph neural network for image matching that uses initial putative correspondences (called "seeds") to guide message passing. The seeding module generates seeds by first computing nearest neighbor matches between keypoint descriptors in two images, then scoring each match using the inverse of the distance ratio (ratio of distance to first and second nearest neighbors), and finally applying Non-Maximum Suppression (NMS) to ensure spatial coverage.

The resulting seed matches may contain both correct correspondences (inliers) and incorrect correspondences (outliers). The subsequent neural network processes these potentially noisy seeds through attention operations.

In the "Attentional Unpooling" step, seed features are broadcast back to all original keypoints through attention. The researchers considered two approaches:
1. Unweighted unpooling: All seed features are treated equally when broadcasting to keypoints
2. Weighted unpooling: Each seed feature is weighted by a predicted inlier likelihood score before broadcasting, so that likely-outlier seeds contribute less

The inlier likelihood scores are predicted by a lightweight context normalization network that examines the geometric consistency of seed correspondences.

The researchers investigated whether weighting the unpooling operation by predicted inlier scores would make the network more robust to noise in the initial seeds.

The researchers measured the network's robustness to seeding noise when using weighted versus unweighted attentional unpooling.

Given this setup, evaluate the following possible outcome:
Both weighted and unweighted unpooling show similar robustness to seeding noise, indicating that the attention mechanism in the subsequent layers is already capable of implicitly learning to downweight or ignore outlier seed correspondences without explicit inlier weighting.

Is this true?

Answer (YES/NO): NO